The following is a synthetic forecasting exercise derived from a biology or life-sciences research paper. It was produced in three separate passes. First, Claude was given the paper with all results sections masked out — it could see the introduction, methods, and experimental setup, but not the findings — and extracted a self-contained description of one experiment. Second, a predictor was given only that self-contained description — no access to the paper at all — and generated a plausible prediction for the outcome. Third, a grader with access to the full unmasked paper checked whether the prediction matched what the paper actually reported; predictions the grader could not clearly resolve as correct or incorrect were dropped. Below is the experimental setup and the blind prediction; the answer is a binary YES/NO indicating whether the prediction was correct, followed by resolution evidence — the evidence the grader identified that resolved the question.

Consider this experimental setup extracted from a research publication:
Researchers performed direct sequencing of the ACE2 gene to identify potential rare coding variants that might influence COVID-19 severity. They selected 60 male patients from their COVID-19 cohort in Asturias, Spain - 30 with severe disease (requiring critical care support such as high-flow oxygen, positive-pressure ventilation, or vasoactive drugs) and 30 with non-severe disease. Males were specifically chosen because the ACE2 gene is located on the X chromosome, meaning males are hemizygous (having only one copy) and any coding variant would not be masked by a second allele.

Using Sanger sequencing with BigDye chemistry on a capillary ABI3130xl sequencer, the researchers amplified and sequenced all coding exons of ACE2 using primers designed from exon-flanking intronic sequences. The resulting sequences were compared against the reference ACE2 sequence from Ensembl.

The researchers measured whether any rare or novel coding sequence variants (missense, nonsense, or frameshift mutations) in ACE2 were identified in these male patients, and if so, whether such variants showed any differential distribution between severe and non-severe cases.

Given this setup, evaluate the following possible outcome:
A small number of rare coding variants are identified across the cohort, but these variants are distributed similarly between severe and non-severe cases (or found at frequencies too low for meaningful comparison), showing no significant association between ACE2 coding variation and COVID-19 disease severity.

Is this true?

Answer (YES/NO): NO